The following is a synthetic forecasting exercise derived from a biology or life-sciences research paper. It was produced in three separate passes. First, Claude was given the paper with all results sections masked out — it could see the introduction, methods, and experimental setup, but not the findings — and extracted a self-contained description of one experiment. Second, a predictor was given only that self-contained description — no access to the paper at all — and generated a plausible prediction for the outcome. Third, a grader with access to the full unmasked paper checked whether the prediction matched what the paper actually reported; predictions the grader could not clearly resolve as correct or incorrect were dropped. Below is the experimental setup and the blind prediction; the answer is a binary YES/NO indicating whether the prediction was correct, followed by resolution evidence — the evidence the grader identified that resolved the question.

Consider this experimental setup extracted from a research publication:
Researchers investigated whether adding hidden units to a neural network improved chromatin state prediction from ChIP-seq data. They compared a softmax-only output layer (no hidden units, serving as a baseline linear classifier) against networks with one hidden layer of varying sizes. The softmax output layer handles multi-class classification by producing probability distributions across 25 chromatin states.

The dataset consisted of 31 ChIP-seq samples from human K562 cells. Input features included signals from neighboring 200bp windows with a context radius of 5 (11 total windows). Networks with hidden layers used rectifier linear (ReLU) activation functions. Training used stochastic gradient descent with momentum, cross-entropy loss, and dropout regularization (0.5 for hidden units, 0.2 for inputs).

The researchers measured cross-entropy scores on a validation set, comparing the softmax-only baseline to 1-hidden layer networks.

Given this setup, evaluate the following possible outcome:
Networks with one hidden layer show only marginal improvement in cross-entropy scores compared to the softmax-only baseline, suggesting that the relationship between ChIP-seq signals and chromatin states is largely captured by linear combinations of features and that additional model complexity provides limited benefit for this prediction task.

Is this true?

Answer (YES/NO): NO